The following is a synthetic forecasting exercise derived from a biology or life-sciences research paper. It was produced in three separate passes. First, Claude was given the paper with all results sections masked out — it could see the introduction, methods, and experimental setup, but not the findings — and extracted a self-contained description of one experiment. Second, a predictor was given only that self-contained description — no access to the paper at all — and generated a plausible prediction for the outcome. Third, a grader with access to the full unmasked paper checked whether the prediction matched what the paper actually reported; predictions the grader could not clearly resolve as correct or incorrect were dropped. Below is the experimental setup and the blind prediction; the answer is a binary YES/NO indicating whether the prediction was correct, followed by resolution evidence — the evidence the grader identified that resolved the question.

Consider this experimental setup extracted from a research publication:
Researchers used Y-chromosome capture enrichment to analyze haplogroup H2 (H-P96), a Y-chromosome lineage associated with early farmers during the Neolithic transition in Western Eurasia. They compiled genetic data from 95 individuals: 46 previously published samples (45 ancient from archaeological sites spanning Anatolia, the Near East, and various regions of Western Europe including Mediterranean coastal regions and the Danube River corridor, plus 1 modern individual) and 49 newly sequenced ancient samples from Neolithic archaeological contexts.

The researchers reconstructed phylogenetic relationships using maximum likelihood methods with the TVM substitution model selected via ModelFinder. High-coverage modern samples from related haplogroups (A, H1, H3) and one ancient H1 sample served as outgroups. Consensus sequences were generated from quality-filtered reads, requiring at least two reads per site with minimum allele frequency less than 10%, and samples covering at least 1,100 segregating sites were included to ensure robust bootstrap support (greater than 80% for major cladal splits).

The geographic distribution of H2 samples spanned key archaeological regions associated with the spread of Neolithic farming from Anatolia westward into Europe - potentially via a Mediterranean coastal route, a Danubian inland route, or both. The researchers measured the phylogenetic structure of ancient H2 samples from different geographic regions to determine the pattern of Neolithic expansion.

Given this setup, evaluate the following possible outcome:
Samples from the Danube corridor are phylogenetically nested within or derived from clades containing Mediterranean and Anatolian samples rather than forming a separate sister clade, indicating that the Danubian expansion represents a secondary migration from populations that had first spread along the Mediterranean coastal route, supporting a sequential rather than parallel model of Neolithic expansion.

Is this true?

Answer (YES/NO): NO